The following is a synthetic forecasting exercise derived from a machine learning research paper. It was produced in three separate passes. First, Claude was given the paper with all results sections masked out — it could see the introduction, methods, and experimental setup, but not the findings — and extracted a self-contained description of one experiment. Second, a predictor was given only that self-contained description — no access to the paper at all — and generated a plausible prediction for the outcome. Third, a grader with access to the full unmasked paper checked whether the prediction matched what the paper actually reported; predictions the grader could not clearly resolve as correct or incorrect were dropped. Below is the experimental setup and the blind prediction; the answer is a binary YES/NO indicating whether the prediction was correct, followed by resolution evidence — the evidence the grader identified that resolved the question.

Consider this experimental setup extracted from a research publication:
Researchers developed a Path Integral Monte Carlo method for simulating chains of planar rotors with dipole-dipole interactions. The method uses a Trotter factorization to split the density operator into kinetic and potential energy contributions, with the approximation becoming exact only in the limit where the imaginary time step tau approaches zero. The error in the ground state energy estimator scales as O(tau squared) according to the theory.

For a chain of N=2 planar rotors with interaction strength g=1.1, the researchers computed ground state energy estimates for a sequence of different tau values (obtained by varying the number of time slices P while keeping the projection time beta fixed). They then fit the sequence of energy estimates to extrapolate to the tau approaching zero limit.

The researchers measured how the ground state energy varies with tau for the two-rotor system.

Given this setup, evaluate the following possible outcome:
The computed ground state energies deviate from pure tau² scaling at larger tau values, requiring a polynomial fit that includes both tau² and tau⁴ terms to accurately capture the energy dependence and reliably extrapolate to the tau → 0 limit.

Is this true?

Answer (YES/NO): YES